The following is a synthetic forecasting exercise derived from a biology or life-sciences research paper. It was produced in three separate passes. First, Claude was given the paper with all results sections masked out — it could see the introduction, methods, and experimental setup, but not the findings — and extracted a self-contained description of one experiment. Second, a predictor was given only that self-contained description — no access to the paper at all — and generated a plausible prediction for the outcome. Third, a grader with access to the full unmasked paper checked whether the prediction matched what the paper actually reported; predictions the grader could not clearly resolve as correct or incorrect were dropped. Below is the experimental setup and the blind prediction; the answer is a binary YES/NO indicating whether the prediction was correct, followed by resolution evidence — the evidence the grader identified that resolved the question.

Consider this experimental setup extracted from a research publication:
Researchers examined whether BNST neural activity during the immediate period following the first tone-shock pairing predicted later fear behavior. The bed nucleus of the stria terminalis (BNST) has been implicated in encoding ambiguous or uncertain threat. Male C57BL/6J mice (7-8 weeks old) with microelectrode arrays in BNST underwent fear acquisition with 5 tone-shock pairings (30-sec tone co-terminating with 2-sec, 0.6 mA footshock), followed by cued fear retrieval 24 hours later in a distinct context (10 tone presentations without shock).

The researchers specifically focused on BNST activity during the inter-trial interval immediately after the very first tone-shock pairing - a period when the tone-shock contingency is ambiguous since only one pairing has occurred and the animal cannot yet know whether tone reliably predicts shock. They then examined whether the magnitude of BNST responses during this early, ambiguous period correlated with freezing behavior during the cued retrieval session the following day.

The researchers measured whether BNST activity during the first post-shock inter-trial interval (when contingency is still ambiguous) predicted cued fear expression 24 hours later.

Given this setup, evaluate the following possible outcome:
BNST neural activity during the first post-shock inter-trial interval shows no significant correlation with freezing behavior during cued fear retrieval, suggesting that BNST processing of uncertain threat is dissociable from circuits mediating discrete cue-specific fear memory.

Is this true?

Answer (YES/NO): NO